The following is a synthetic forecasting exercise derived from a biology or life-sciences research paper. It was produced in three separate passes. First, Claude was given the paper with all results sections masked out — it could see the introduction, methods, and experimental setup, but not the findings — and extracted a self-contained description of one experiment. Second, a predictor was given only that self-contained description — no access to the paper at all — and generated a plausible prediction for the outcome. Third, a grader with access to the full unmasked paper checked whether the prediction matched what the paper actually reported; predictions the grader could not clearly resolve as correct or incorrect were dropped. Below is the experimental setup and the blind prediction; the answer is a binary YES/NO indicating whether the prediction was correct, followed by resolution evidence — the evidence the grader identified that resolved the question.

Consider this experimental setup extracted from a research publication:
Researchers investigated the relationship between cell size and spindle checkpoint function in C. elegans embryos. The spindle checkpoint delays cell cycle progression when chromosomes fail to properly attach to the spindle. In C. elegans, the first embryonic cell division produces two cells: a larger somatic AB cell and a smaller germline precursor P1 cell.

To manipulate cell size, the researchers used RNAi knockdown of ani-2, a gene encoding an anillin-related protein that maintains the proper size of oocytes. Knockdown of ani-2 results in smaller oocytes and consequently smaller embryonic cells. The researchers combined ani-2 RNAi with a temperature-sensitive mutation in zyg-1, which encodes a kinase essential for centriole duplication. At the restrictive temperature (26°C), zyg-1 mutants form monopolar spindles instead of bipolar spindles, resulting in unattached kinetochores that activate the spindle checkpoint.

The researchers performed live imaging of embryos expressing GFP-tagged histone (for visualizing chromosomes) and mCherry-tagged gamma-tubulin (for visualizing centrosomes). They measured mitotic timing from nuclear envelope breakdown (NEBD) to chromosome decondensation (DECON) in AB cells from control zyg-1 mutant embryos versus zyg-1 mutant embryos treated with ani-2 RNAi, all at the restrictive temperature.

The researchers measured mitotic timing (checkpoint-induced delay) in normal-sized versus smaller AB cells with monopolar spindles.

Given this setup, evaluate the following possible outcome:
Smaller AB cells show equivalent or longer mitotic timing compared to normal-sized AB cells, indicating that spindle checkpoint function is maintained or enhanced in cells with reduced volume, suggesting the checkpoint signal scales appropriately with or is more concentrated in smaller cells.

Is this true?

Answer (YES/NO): YES